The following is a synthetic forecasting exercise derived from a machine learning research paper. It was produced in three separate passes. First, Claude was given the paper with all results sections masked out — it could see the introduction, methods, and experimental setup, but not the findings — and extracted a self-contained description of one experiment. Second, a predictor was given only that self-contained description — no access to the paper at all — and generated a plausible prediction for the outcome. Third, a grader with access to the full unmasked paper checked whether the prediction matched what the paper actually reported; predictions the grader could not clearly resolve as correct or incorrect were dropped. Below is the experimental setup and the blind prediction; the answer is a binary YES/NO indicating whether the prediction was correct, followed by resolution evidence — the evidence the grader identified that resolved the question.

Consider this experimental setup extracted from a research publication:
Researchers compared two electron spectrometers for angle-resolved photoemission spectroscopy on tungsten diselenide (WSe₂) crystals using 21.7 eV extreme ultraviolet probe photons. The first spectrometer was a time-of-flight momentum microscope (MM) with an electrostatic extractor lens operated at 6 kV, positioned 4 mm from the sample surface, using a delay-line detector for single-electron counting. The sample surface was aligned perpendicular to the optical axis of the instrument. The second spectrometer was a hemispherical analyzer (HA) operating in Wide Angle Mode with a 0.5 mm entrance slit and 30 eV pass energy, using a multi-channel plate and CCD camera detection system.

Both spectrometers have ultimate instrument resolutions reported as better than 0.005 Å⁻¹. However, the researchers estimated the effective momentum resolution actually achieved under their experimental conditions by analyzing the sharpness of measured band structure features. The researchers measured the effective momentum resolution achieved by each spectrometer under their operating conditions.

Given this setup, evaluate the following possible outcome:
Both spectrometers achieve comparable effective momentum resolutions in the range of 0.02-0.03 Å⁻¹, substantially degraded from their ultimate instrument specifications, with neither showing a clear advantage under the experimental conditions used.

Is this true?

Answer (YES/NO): NO